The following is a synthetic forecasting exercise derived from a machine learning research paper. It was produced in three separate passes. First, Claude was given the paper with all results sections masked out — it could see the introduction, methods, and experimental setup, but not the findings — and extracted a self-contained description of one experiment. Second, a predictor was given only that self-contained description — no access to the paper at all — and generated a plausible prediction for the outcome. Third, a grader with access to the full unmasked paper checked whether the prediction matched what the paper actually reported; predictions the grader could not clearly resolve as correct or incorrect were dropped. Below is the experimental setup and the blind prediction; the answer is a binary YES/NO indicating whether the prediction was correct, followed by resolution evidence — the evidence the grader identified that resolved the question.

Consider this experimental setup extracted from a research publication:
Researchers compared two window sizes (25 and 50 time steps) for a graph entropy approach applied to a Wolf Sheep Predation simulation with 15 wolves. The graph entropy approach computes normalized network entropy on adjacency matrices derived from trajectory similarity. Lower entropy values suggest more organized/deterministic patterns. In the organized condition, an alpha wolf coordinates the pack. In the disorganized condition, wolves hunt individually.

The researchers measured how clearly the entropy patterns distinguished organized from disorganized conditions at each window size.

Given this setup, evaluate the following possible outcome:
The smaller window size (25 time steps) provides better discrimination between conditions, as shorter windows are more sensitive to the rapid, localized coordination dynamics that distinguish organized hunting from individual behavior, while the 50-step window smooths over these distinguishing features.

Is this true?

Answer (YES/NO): NO